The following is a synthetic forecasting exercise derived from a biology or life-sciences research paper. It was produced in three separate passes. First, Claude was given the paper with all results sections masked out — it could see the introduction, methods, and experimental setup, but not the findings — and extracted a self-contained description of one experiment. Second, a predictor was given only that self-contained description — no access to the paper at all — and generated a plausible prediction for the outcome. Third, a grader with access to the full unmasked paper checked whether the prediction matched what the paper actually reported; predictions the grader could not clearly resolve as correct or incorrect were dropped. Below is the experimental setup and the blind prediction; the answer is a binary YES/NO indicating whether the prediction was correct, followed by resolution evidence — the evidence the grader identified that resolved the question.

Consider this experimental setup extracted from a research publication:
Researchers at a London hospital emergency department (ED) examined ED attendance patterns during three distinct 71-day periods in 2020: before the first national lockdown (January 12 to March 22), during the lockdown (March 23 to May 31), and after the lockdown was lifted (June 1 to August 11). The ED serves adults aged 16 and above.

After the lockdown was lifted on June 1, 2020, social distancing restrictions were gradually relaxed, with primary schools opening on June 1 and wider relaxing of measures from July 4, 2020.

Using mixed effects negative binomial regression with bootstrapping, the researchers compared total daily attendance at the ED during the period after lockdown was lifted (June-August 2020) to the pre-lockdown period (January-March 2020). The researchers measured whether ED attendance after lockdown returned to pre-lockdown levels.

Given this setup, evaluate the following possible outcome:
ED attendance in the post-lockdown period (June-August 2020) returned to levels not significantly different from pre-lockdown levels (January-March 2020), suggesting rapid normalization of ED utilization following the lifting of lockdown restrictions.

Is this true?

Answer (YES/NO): NO